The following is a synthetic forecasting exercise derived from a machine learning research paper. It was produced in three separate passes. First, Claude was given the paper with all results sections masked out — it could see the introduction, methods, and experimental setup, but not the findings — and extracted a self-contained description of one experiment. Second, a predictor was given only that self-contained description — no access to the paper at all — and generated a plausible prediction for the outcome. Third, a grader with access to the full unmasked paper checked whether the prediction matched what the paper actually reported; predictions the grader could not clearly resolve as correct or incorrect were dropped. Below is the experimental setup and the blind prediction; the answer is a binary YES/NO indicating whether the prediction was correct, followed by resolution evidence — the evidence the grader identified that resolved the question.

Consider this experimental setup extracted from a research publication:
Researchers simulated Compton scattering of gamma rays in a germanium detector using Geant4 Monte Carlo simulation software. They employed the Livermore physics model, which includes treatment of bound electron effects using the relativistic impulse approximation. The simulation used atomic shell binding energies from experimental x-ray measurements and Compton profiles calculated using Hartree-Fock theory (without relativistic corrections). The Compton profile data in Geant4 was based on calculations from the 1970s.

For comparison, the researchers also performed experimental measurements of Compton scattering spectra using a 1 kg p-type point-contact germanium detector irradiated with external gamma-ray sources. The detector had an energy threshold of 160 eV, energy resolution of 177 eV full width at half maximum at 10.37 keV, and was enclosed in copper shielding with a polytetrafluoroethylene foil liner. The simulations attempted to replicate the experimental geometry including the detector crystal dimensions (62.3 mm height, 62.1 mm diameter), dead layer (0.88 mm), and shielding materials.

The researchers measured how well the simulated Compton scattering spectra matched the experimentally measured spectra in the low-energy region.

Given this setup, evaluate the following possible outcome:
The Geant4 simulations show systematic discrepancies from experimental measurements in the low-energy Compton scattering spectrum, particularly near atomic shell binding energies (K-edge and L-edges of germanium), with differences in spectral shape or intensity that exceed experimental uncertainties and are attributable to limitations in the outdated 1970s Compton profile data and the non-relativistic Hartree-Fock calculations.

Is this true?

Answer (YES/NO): NO